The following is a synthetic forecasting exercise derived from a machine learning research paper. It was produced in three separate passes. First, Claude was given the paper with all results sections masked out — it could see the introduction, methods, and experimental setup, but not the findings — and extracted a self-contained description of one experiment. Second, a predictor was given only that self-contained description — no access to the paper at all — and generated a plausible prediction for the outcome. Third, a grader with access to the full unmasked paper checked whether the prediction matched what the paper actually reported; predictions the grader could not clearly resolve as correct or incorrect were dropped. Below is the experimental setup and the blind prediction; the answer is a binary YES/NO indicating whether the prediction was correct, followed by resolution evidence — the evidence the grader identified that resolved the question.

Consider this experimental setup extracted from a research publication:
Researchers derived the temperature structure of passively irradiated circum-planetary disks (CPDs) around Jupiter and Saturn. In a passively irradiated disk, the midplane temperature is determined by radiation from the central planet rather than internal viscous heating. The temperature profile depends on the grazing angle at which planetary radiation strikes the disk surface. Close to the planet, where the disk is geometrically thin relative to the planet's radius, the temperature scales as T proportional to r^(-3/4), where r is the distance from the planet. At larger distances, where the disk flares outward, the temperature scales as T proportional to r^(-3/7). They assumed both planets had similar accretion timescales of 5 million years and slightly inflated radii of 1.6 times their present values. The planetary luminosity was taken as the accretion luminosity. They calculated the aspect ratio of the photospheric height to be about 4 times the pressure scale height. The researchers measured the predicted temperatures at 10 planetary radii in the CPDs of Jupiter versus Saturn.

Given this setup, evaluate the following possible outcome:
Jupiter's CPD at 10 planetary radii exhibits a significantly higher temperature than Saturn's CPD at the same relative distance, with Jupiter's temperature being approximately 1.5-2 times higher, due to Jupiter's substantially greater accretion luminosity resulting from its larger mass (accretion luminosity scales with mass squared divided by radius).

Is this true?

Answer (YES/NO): YES